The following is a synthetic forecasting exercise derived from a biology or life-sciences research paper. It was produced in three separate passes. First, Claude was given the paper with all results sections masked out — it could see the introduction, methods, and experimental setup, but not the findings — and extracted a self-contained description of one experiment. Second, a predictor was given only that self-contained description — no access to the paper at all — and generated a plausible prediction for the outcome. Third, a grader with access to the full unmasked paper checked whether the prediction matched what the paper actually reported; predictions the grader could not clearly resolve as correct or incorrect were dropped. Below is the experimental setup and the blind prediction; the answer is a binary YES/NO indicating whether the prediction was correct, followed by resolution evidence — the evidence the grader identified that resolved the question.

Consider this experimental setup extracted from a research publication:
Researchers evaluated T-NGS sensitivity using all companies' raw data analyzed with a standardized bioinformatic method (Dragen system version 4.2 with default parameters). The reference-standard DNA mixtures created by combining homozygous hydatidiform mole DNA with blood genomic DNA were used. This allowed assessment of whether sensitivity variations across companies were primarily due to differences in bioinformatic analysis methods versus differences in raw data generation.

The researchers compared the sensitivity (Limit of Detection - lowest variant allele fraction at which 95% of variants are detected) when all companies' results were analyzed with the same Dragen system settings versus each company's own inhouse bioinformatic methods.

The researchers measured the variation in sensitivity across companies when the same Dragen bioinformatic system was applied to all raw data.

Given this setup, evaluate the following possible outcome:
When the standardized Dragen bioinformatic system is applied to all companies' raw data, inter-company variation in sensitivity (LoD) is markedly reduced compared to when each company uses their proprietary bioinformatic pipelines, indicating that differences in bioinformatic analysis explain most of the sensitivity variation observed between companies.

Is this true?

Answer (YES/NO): NO